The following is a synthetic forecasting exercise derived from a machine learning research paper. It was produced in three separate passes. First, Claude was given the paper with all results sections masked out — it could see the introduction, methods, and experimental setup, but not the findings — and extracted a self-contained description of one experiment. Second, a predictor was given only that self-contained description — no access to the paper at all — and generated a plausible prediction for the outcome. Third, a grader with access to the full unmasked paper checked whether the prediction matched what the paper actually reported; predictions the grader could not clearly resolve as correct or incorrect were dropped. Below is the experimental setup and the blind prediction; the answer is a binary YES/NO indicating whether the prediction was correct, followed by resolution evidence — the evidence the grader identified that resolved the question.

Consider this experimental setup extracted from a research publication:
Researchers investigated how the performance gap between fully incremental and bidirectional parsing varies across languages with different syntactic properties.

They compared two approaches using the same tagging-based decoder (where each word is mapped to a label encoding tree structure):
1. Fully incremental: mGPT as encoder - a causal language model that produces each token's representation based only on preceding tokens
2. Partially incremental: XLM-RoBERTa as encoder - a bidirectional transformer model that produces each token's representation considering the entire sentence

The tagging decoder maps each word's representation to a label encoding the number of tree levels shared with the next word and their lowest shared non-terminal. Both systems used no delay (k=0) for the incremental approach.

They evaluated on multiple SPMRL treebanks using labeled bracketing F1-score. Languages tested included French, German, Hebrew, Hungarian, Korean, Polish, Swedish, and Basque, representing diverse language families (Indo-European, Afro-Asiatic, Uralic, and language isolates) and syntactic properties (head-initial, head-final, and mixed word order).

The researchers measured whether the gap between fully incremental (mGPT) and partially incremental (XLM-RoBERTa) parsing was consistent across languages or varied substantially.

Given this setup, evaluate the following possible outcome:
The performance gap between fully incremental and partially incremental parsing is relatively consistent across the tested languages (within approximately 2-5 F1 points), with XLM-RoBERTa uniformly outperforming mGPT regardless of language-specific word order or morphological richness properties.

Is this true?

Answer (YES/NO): NO